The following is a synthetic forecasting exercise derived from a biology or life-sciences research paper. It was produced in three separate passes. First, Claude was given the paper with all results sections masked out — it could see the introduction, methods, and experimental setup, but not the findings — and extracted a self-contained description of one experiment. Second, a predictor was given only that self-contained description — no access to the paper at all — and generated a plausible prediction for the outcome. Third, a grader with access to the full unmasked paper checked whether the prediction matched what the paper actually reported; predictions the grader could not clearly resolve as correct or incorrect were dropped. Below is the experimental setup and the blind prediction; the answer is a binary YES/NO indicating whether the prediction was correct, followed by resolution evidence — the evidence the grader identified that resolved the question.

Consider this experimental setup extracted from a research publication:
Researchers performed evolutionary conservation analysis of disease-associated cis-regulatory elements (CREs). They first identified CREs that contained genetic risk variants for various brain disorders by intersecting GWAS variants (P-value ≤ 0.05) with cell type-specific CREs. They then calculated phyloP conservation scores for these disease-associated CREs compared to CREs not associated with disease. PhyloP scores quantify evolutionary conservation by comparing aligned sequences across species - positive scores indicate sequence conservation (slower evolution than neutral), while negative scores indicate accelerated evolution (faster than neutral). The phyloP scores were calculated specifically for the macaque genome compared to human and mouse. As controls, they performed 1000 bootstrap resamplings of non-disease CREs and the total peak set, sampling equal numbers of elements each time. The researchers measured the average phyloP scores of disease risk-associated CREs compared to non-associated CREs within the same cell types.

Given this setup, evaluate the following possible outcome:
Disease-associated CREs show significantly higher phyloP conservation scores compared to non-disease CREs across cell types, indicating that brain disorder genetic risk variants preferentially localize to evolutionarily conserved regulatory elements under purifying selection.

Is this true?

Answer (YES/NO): NO